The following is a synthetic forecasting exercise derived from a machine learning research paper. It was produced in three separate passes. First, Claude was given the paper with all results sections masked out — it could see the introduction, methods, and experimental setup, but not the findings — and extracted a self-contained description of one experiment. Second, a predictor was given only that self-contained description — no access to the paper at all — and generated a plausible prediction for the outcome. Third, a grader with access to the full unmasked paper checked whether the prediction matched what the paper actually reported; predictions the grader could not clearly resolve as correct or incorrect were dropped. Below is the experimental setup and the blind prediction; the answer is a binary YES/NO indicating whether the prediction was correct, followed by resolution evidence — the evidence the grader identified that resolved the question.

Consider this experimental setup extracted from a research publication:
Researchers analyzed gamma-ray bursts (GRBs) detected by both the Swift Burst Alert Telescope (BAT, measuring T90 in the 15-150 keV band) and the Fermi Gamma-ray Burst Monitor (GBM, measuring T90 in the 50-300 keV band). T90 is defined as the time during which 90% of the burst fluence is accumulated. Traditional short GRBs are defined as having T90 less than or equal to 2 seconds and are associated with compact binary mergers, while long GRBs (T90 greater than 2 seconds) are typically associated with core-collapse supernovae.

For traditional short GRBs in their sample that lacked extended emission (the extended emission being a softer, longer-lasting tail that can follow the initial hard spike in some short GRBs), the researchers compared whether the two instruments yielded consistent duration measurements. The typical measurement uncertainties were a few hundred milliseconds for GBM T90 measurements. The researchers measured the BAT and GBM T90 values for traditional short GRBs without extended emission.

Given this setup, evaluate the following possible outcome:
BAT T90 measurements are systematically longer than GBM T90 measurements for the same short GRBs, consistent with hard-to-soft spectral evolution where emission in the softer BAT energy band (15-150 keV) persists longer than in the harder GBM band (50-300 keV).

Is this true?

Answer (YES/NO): NO